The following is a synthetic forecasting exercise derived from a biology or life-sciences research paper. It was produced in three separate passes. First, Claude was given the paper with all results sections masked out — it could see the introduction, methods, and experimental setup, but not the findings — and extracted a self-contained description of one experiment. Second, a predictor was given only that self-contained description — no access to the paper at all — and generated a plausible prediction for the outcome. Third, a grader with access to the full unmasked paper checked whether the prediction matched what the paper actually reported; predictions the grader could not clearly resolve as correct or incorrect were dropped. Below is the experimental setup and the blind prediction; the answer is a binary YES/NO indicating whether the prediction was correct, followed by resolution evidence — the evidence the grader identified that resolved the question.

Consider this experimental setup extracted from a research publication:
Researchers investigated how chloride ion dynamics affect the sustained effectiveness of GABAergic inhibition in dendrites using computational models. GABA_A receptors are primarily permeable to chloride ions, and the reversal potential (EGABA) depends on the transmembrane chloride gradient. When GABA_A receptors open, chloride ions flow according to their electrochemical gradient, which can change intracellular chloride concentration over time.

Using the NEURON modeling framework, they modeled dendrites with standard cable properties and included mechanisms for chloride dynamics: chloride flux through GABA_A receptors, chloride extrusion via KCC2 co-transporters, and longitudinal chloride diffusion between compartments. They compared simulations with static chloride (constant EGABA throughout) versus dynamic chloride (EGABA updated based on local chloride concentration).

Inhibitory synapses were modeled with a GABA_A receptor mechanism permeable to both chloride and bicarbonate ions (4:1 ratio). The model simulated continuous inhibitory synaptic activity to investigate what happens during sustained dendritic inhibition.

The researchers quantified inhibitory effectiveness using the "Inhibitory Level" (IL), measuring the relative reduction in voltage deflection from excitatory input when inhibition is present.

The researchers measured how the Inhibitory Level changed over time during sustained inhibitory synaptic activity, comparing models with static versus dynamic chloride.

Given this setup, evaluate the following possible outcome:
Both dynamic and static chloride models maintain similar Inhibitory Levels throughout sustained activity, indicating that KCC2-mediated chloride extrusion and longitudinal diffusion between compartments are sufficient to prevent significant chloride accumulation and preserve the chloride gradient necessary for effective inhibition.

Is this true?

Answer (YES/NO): NO